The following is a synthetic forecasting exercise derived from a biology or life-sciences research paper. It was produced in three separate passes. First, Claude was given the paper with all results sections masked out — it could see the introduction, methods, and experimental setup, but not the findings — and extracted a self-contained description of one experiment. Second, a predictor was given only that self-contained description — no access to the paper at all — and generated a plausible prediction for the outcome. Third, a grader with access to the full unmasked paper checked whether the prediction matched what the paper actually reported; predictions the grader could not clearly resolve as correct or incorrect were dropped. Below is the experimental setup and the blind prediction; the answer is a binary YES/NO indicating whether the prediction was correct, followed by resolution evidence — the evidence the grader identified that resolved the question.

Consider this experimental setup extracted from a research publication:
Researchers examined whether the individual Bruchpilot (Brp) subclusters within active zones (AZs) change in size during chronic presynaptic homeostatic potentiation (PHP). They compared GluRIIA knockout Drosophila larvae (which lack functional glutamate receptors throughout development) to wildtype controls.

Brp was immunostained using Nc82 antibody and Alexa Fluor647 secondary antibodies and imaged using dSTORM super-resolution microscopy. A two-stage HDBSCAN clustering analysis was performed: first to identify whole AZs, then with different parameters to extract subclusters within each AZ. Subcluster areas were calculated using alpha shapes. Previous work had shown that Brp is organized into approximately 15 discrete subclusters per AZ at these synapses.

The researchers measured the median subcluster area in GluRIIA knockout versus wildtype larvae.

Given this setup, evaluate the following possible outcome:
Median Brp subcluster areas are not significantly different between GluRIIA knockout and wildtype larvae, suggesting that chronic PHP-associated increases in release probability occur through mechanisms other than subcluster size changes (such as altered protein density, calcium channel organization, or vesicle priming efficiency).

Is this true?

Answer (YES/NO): NO